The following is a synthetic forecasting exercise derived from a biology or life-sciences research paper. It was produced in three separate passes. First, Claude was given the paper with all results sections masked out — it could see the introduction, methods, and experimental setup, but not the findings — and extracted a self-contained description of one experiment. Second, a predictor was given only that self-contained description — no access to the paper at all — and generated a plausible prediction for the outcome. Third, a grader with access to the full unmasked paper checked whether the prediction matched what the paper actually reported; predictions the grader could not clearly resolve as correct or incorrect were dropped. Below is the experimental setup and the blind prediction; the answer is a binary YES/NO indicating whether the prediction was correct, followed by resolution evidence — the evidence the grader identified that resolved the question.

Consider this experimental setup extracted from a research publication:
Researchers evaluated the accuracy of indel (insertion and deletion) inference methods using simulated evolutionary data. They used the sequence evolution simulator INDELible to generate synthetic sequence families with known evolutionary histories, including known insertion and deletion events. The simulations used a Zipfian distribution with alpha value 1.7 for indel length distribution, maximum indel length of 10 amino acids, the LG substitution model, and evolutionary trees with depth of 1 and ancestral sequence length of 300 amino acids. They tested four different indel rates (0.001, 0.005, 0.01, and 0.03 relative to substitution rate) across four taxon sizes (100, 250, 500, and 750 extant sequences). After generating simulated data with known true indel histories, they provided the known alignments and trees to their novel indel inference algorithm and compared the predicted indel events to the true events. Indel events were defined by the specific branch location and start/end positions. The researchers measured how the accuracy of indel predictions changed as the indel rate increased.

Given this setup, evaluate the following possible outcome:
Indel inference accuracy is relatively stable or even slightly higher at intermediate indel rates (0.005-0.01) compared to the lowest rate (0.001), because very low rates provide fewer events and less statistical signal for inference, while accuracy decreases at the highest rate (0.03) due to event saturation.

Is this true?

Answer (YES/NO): NO